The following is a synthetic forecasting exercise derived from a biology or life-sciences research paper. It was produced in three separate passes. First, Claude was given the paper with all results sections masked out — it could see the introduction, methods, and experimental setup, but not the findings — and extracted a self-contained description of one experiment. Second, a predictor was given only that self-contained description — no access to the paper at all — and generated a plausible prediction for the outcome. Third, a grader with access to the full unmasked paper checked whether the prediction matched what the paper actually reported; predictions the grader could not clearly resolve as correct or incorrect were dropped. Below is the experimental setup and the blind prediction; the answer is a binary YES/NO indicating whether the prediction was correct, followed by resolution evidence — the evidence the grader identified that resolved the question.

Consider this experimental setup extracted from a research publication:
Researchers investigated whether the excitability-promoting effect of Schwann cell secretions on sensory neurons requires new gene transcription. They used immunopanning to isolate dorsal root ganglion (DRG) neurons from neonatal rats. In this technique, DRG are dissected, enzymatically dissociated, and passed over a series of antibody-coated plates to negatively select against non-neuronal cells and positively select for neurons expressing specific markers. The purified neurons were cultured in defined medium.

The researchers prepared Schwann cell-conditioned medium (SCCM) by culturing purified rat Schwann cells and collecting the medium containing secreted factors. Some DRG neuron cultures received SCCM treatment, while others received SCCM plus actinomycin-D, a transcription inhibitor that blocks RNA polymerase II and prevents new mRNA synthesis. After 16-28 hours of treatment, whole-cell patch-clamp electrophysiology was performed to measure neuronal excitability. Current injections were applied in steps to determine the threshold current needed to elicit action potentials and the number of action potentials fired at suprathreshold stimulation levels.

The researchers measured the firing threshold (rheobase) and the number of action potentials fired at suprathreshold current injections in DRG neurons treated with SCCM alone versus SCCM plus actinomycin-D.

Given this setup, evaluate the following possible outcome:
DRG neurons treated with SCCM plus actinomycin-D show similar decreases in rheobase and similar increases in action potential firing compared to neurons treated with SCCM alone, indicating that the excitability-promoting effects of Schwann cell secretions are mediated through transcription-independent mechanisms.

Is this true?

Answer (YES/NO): NO